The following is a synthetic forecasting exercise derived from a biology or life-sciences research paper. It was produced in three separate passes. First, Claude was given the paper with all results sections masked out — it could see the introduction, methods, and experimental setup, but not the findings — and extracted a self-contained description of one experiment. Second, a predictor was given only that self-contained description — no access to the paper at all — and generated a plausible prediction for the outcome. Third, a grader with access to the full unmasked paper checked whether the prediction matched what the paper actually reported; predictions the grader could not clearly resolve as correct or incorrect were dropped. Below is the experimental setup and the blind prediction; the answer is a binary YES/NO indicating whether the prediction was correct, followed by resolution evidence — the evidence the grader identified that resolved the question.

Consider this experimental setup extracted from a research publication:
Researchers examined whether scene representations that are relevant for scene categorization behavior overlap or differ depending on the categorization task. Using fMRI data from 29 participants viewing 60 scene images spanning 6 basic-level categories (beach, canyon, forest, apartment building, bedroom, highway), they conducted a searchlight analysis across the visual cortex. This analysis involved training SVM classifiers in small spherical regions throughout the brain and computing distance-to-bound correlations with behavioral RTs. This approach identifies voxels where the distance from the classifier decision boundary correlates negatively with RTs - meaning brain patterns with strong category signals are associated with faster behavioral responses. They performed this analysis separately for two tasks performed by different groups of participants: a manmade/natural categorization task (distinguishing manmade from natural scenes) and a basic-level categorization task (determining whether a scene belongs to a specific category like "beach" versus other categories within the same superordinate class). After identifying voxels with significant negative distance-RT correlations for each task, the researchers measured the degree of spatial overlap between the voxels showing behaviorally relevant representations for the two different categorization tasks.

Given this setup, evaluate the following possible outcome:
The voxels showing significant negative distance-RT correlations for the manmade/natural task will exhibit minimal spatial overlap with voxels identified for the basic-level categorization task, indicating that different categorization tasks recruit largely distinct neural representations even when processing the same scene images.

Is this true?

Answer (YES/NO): YES